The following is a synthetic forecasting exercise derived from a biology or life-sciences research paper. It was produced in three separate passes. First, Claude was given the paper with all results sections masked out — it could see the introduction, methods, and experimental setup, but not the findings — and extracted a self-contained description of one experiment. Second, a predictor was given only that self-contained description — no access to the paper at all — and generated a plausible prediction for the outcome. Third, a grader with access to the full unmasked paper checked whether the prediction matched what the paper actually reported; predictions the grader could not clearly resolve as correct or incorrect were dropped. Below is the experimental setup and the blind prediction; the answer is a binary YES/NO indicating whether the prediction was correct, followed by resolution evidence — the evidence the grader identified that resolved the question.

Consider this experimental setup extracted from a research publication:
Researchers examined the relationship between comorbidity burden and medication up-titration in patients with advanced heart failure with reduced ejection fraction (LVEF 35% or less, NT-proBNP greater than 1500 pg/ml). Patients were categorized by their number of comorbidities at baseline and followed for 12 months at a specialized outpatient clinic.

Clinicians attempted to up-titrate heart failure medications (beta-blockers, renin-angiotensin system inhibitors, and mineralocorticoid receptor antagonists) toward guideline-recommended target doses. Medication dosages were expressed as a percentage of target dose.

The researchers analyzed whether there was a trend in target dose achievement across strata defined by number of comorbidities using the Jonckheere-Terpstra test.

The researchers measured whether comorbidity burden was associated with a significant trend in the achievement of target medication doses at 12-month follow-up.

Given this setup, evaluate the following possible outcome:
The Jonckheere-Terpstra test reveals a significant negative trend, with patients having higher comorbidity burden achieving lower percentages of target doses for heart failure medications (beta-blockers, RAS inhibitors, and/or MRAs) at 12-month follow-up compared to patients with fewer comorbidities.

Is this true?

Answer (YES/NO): YES